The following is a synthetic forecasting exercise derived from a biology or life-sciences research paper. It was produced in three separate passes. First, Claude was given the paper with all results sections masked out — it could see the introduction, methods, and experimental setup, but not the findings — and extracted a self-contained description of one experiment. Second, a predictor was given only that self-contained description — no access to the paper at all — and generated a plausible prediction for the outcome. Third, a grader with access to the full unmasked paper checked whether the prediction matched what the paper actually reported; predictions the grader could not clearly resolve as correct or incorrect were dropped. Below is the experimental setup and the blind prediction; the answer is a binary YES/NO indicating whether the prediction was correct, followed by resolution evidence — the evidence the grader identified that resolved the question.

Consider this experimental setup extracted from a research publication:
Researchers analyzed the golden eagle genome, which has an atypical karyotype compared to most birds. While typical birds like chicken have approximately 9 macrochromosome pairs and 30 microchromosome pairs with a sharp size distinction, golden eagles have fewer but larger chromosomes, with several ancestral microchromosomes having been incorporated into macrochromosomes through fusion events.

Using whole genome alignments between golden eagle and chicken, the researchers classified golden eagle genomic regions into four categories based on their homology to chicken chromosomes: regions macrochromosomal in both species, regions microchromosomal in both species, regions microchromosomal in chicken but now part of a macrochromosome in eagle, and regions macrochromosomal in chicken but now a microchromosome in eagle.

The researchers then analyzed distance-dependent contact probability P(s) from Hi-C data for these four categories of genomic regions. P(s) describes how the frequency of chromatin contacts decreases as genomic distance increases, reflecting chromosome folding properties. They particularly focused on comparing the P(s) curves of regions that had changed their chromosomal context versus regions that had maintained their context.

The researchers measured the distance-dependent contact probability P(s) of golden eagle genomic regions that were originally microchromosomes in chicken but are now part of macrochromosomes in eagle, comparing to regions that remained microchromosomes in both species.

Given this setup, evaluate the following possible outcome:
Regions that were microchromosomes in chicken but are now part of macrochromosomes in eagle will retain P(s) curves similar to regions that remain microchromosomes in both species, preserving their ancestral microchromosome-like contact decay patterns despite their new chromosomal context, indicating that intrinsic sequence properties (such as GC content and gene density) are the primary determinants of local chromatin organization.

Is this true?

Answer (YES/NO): NO